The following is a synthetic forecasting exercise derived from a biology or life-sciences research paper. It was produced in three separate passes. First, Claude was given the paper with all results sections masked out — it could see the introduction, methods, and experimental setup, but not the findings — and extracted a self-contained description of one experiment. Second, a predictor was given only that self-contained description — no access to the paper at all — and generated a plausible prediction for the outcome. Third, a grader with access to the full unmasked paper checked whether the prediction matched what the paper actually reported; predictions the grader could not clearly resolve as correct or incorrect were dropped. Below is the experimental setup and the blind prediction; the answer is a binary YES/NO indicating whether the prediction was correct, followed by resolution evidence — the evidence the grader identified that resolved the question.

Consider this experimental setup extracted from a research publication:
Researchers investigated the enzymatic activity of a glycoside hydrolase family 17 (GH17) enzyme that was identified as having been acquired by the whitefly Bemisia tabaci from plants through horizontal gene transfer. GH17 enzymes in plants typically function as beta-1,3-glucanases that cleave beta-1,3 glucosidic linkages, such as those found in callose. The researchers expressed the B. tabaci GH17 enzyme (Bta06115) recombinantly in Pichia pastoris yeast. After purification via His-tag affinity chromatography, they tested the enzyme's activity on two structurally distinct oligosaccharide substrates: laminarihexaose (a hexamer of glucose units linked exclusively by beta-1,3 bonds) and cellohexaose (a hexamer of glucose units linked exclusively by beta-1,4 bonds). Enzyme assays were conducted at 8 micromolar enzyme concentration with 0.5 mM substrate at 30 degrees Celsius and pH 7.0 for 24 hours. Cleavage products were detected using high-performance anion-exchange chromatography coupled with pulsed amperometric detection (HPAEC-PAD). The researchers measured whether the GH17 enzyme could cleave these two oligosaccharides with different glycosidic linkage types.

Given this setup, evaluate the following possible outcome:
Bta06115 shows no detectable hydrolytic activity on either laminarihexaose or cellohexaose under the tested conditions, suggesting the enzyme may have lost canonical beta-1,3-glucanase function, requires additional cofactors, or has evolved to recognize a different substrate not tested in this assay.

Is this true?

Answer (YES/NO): NO